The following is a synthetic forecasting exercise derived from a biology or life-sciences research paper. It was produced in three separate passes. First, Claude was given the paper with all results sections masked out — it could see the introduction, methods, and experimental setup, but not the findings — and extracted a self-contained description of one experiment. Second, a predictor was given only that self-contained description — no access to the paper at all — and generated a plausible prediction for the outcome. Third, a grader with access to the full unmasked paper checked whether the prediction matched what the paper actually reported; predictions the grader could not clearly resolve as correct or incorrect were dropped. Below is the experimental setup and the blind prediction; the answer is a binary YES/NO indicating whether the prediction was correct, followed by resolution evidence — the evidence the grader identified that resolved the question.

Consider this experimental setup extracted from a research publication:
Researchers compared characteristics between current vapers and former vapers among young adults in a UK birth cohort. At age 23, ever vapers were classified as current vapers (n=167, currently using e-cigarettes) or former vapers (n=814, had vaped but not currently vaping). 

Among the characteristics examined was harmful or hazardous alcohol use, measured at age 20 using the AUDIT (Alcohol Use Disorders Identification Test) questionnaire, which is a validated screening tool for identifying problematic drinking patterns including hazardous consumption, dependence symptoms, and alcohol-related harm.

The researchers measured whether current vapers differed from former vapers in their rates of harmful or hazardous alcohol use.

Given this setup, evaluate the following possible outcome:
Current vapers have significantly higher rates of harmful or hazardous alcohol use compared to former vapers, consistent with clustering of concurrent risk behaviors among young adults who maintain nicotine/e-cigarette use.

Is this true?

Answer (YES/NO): NO